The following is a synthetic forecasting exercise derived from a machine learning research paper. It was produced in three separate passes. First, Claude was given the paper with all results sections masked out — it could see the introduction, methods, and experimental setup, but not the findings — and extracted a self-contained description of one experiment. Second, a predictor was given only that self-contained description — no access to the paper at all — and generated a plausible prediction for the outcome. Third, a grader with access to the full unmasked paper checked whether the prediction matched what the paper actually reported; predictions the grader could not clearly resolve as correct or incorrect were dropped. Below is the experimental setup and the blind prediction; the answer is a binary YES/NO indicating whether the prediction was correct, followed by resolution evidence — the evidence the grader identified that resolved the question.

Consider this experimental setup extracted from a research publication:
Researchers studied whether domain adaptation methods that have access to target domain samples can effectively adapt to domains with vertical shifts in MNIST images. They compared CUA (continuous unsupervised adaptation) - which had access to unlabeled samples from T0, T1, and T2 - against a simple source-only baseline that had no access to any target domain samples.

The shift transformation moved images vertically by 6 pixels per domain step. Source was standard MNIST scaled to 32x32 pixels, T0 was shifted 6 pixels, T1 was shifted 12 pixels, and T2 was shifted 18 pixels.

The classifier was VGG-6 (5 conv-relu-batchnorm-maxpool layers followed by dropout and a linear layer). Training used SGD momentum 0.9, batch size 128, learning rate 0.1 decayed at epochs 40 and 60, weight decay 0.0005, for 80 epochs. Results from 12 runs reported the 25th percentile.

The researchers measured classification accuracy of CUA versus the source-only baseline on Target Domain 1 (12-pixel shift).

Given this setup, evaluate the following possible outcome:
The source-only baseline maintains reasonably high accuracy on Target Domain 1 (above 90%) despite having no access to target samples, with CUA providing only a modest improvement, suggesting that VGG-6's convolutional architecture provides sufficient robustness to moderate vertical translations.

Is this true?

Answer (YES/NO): NO